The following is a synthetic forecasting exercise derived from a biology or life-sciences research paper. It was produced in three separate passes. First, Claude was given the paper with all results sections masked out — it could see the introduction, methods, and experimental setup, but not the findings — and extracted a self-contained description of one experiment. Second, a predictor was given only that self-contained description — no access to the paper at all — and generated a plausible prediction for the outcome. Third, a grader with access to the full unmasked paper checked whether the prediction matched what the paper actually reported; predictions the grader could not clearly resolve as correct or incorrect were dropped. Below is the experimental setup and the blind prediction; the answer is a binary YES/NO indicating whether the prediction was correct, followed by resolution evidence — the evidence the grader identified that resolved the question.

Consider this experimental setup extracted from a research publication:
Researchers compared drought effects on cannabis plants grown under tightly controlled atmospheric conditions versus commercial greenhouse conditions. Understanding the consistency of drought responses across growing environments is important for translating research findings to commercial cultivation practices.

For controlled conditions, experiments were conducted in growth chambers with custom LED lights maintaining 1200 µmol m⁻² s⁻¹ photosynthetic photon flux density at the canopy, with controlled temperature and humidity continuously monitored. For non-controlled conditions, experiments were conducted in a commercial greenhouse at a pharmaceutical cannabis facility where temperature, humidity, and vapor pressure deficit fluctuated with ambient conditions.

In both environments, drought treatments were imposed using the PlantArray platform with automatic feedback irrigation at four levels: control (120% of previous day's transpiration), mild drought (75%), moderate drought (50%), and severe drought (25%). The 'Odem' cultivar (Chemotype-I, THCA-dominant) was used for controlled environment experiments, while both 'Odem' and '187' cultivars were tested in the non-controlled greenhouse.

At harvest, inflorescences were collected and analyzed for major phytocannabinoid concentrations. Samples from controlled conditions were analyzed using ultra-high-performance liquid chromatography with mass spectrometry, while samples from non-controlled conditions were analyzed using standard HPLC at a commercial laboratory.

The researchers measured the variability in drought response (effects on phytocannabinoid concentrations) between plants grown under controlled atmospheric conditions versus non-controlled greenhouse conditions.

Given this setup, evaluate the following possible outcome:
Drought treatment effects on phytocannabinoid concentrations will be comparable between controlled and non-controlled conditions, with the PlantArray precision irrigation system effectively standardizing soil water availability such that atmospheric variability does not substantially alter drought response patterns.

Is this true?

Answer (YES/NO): NO